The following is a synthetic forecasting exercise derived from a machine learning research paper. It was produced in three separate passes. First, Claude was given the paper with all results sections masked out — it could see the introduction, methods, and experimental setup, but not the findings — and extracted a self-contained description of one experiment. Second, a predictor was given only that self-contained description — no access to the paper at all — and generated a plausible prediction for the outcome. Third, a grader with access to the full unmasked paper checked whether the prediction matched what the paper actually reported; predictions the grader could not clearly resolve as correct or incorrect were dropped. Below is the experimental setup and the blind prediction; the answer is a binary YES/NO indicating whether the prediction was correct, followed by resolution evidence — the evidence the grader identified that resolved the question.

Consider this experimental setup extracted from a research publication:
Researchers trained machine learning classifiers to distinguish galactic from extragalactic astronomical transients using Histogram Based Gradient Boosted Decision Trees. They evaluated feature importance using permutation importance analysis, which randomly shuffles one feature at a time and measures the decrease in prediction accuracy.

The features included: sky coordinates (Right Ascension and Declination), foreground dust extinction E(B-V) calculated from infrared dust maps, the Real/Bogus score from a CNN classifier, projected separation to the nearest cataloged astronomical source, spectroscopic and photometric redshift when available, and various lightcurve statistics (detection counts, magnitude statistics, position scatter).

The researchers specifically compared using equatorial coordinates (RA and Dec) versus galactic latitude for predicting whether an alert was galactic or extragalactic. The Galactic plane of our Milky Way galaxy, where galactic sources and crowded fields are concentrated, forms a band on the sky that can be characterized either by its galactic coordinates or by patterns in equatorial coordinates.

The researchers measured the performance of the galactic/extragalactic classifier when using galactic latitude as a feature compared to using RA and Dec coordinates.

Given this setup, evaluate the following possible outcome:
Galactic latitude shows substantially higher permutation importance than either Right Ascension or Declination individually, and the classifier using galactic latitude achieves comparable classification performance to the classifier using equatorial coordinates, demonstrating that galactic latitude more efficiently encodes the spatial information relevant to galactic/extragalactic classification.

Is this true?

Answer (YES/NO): NO